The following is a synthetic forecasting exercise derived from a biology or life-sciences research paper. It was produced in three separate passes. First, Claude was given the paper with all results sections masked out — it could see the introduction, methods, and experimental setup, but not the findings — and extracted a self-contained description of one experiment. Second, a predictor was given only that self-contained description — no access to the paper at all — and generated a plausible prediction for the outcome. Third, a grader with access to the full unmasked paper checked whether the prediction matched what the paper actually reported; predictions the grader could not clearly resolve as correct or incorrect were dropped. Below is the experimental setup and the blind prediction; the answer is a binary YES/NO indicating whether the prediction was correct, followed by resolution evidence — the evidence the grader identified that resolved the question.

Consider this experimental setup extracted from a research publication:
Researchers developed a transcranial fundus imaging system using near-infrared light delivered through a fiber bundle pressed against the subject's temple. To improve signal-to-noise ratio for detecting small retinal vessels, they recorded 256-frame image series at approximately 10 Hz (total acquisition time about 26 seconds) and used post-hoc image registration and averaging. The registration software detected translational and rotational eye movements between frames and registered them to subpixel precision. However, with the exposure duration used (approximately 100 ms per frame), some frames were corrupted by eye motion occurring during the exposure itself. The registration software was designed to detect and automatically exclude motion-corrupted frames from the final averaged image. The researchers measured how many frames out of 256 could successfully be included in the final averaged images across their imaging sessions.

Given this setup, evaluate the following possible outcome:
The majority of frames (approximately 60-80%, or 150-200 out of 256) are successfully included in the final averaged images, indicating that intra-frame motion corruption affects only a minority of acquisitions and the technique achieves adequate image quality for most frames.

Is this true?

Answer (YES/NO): NO